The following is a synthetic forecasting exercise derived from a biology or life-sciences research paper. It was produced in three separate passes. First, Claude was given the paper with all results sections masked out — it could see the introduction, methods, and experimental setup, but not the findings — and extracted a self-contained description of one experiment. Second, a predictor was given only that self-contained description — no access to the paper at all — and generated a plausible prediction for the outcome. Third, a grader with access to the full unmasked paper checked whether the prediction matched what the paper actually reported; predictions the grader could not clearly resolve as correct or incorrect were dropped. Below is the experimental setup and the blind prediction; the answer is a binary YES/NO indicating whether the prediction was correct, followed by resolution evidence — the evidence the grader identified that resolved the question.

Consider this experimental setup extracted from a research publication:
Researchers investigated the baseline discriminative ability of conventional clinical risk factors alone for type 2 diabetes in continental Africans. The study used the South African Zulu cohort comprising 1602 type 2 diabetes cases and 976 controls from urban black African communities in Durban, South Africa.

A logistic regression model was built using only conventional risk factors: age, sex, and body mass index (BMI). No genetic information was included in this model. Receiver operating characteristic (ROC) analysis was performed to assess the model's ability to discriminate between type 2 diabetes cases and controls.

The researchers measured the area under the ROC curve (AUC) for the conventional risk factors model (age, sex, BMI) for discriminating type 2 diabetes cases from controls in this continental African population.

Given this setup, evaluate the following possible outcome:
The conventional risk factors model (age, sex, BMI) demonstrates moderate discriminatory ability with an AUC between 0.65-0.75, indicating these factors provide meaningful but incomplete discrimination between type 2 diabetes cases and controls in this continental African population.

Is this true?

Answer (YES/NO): NO